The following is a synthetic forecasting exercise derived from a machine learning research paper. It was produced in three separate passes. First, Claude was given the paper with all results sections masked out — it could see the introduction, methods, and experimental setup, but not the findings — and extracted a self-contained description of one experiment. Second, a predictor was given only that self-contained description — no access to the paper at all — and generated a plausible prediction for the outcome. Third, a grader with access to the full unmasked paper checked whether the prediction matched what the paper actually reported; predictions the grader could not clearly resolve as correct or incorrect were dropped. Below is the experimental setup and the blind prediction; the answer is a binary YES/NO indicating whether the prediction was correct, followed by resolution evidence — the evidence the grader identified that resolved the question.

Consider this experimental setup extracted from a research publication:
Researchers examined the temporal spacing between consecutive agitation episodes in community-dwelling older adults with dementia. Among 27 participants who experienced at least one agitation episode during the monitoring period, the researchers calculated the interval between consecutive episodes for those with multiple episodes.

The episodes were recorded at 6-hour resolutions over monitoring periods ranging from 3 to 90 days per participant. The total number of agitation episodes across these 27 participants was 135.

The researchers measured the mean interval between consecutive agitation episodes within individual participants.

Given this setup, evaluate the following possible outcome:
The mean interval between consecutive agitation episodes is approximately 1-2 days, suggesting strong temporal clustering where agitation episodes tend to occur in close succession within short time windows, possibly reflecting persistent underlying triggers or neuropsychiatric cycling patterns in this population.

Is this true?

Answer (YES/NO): NO